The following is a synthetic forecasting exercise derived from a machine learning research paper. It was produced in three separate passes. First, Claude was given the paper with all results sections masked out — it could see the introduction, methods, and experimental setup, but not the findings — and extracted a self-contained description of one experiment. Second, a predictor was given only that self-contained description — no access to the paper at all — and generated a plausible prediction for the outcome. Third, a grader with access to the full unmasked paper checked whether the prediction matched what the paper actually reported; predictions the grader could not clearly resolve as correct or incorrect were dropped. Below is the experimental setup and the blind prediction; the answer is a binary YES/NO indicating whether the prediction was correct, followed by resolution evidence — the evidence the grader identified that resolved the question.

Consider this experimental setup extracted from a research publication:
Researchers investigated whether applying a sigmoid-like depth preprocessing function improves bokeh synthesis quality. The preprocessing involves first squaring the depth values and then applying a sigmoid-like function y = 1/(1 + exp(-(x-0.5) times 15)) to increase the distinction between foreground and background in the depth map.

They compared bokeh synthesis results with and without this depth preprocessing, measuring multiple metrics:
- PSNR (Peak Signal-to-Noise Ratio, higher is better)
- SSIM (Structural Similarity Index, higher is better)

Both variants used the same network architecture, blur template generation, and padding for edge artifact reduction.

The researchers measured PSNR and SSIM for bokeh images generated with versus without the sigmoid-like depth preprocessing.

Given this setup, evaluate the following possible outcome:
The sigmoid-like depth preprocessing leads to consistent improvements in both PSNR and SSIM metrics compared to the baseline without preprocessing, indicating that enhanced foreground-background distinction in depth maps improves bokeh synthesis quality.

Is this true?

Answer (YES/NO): NO